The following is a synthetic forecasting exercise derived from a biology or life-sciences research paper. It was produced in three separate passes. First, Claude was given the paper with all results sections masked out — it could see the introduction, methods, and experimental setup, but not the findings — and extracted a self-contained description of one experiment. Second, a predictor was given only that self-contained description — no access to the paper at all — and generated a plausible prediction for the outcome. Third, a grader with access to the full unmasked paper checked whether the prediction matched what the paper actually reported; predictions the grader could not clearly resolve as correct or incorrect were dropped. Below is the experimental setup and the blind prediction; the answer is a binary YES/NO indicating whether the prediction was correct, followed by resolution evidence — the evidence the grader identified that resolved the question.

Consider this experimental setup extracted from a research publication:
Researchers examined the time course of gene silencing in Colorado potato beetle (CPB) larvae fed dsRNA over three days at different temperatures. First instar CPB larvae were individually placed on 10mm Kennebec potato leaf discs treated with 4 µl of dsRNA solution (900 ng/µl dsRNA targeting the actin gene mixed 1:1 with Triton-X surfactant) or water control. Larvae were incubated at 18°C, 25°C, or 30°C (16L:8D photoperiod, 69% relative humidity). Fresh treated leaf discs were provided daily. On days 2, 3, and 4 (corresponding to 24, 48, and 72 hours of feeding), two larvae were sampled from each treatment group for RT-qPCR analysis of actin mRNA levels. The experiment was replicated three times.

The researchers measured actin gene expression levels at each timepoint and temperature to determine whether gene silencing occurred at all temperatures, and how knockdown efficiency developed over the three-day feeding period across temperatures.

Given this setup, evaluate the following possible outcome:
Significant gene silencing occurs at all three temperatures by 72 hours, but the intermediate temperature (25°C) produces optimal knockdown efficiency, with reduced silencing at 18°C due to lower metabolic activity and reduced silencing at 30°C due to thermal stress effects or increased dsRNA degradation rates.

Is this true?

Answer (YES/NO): NO